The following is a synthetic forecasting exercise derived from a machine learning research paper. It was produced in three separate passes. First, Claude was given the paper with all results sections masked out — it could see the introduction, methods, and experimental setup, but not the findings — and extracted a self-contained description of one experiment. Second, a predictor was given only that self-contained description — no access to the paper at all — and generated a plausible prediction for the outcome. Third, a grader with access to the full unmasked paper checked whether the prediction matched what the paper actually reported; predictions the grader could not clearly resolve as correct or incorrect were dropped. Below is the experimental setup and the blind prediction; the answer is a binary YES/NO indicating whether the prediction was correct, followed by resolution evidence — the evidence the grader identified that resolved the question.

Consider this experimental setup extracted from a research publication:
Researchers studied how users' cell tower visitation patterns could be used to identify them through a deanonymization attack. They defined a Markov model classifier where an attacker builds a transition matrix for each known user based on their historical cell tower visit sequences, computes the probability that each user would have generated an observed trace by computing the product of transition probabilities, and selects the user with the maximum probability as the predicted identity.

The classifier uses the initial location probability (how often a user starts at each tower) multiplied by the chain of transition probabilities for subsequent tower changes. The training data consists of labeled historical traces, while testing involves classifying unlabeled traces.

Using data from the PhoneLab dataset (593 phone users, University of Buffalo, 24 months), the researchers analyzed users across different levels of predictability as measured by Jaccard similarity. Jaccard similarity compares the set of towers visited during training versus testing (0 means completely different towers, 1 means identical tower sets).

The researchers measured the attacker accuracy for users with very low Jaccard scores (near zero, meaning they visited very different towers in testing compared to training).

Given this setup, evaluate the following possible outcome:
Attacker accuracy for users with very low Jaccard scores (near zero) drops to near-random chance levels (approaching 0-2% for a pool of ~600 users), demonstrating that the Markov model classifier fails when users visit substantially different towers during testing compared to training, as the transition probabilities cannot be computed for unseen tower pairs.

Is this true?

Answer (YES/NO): YES